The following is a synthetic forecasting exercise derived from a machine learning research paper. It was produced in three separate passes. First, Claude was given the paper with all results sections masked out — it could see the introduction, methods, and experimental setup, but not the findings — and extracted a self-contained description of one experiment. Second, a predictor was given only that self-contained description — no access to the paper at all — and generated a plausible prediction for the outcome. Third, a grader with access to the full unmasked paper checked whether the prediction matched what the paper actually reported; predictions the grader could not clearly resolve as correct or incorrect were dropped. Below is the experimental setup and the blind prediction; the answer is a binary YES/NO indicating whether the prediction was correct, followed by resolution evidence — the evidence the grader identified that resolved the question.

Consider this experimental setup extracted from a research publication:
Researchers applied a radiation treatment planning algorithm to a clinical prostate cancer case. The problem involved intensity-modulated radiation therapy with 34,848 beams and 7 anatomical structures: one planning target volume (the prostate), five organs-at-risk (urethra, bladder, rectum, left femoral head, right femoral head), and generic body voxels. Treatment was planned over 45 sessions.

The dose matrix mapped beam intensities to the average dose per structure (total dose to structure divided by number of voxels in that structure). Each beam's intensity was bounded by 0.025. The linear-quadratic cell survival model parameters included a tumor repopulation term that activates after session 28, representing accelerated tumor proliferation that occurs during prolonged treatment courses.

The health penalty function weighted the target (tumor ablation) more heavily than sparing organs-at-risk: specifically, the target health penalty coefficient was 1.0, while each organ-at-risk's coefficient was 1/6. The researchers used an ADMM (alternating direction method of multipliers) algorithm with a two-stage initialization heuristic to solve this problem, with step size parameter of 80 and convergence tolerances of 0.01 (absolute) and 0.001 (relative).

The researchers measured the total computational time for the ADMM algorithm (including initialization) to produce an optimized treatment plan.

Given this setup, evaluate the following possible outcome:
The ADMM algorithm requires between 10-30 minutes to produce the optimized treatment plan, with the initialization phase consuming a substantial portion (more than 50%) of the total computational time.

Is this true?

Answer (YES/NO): NO